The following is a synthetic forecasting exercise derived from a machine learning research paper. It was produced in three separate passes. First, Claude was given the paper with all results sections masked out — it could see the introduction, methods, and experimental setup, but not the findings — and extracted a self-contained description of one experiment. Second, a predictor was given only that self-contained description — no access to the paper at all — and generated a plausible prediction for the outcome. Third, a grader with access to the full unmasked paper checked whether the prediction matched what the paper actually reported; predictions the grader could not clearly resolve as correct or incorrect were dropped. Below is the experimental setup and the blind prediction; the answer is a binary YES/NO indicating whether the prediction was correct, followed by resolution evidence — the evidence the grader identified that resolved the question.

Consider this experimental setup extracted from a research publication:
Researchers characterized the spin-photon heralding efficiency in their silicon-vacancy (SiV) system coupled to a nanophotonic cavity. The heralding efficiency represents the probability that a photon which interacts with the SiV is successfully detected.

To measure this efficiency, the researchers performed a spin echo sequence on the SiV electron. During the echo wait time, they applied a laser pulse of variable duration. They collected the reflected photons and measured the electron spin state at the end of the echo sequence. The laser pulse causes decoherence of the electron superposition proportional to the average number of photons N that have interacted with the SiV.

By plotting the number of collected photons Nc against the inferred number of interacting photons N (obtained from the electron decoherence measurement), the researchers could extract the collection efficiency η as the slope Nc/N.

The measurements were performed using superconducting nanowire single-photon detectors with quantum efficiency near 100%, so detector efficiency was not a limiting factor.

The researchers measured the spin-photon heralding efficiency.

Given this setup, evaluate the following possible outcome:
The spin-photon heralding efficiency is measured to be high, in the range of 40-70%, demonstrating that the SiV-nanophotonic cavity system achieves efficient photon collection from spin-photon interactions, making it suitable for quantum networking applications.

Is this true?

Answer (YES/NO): NO